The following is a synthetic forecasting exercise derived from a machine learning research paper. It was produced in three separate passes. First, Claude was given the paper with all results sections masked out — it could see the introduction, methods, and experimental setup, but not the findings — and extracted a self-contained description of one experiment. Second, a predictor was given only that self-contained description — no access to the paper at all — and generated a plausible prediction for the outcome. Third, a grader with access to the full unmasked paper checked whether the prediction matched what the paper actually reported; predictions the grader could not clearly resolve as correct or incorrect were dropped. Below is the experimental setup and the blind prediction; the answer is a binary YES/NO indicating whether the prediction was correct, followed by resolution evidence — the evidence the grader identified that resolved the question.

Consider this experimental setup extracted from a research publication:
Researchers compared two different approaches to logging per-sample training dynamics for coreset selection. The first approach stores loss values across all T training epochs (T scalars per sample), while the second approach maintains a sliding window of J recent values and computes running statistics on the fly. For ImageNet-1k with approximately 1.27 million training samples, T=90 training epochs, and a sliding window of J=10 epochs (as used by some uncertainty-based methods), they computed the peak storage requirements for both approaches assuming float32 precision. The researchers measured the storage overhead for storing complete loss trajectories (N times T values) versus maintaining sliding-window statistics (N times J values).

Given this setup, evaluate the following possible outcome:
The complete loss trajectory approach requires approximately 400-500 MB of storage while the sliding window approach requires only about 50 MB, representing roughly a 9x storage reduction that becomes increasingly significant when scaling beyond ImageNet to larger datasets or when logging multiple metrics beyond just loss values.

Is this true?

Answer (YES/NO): YES